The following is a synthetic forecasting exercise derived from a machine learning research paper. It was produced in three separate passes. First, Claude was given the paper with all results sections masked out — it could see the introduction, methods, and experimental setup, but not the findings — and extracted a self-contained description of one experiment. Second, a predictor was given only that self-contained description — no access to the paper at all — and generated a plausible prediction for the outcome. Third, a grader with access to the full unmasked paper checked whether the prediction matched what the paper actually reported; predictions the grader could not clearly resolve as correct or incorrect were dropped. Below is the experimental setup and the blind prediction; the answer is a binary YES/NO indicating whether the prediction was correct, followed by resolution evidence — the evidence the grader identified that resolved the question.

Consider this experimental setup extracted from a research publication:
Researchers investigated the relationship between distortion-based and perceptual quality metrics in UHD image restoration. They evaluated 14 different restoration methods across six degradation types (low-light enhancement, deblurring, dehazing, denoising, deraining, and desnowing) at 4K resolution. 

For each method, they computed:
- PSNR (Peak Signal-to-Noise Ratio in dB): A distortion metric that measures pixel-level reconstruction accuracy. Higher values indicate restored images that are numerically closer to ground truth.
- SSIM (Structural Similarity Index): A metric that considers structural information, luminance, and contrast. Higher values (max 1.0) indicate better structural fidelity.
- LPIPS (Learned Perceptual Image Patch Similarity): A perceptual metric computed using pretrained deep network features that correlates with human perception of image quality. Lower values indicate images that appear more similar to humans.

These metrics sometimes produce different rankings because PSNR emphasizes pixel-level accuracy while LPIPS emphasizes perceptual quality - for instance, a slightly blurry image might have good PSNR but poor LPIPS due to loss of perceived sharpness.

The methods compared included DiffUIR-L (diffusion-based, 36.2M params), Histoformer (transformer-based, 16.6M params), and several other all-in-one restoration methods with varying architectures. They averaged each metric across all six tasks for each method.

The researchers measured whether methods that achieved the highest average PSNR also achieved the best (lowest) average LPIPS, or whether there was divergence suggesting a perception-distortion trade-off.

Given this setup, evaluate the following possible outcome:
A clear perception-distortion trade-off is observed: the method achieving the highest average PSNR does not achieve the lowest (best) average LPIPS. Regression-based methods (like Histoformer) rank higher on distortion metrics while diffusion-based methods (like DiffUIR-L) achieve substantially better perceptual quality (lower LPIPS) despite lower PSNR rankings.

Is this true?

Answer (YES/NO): NO